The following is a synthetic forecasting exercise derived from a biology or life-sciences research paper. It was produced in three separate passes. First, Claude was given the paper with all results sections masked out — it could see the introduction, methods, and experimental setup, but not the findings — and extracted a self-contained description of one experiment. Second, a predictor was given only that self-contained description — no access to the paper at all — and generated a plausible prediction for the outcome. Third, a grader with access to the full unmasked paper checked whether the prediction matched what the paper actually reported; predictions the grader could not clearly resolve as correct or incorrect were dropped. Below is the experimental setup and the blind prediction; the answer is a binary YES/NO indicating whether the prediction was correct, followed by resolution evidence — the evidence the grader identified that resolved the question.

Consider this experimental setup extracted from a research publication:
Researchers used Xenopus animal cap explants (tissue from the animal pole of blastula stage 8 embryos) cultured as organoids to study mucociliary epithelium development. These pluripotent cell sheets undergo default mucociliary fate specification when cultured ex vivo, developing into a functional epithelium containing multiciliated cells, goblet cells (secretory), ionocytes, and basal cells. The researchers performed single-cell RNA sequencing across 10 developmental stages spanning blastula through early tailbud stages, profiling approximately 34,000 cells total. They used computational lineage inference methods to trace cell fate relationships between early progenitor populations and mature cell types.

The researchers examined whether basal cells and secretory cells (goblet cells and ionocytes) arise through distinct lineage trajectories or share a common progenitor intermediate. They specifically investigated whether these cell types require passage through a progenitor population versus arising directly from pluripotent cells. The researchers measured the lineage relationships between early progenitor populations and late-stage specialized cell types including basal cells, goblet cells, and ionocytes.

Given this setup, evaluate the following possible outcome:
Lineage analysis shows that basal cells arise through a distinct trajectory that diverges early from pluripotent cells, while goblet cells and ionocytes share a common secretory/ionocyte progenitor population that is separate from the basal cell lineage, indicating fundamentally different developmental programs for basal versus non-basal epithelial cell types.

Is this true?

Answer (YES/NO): NO